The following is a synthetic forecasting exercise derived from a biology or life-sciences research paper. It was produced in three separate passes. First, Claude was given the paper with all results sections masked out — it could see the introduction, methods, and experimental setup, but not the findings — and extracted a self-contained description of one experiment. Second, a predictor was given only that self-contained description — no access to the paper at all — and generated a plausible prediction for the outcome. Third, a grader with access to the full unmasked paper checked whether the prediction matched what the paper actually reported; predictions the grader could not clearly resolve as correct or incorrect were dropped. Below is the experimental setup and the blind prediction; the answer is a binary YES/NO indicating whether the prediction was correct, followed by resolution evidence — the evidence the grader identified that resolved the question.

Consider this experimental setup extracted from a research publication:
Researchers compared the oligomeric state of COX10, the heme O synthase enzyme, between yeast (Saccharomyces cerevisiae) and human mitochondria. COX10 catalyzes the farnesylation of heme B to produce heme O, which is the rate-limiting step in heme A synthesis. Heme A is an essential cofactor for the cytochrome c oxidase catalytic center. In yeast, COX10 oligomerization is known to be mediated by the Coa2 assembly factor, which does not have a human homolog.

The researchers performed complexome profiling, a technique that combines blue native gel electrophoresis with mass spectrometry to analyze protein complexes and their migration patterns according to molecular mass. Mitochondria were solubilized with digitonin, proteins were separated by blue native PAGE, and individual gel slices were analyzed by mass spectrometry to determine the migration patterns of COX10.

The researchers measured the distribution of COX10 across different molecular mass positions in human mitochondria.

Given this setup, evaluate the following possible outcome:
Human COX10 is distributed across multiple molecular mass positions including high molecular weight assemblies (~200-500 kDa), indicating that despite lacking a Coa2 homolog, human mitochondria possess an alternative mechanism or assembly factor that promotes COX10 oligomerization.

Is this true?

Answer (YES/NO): NO